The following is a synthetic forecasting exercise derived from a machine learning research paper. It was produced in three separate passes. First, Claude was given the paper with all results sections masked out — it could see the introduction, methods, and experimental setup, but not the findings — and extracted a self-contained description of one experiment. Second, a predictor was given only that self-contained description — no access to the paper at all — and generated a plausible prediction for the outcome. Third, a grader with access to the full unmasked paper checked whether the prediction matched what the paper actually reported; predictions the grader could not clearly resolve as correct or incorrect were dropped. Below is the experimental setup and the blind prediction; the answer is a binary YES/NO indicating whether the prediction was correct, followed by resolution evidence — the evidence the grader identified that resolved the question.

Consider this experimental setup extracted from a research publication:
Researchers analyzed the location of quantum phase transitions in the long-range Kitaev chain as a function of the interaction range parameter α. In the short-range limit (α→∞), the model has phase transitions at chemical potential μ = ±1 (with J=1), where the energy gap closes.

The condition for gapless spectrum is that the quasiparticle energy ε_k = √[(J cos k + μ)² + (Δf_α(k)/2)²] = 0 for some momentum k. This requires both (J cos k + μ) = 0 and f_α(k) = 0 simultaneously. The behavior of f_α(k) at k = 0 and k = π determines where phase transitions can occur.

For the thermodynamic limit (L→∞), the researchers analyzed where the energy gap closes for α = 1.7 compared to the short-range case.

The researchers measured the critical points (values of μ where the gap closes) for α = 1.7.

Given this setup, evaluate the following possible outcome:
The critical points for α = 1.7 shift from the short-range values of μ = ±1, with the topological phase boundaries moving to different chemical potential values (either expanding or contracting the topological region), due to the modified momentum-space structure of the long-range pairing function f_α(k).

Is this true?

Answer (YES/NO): NO